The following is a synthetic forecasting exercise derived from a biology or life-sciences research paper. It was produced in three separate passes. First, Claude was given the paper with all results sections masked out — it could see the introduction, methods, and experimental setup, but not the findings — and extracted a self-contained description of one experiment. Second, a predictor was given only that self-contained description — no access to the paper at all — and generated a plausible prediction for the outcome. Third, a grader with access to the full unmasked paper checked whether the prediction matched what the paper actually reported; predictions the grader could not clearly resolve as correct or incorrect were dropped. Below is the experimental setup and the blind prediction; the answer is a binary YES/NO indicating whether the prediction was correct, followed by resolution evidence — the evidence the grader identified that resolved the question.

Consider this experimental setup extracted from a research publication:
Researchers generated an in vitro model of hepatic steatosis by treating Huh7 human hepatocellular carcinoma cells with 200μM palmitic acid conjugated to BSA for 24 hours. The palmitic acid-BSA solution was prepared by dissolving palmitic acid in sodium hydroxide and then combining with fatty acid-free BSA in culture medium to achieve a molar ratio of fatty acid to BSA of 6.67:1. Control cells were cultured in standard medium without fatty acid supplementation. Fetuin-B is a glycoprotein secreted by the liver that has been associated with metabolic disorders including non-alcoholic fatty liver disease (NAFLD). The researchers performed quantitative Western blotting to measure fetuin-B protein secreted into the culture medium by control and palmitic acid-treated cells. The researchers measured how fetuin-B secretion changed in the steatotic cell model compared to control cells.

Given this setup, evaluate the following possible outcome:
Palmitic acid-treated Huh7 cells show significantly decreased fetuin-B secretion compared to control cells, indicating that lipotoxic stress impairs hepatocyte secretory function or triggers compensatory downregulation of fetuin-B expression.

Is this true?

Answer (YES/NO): NO